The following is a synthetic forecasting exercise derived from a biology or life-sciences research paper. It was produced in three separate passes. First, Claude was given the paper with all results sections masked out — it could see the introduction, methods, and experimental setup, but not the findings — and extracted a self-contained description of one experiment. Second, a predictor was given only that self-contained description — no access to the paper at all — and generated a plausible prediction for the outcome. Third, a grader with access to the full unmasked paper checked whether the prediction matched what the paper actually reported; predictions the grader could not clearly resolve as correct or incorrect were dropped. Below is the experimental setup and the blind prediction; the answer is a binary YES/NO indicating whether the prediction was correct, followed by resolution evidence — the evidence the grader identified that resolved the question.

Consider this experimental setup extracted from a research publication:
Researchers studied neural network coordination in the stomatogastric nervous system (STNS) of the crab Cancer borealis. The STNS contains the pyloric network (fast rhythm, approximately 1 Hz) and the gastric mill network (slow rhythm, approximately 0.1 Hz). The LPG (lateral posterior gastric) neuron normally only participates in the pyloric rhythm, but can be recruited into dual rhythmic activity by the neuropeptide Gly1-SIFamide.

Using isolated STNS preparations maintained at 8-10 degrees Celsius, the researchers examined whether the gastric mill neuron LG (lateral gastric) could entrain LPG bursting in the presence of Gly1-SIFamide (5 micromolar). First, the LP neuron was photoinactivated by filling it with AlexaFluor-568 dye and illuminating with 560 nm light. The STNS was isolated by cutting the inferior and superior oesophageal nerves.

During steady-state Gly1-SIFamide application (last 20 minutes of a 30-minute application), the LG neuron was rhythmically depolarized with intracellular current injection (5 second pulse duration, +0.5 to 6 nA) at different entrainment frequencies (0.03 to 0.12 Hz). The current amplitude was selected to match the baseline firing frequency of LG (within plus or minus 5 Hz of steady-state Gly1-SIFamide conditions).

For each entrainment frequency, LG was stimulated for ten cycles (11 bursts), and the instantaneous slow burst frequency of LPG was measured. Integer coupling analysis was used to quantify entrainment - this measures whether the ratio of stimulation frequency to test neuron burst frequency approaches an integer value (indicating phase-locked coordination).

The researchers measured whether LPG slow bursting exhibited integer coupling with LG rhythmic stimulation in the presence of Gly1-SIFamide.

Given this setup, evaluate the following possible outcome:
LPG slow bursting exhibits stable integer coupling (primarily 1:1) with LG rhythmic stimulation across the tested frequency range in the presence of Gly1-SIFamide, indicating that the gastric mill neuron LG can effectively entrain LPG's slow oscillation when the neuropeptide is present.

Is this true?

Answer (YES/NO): NO